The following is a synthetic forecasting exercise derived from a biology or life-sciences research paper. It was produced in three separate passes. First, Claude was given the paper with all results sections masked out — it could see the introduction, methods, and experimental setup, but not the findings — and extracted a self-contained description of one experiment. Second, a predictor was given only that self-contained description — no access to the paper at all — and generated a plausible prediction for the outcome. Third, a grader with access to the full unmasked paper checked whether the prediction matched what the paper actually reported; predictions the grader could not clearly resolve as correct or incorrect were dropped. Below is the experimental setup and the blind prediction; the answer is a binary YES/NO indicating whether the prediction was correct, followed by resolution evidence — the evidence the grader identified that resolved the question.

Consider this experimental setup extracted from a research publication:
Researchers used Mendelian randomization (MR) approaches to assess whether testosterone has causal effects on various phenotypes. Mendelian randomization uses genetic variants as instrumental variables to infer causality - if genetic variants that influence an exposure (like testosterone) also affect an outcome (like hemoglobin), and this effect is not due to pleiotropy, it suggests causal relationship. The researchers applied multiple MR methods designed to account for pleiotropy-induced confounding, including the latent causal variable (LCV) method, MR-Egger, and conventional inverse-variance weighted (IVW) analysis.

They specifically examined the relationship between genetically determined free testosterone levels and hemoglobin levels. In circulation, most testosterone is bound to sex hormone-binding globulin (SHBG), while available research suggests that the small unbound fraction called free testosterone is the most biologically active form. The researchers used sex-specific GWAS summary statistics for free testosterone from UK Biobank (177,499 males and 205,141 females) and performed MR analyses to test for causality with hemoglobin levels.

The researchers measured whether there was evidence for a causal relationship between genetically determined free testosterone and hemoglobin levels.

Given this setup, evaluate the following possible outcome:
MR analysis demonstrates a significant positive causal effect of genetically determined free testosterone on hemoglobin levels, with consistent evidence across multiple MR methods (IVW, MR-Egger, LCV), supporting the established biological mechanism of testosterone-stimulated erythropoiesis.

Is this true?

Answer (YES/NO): NO